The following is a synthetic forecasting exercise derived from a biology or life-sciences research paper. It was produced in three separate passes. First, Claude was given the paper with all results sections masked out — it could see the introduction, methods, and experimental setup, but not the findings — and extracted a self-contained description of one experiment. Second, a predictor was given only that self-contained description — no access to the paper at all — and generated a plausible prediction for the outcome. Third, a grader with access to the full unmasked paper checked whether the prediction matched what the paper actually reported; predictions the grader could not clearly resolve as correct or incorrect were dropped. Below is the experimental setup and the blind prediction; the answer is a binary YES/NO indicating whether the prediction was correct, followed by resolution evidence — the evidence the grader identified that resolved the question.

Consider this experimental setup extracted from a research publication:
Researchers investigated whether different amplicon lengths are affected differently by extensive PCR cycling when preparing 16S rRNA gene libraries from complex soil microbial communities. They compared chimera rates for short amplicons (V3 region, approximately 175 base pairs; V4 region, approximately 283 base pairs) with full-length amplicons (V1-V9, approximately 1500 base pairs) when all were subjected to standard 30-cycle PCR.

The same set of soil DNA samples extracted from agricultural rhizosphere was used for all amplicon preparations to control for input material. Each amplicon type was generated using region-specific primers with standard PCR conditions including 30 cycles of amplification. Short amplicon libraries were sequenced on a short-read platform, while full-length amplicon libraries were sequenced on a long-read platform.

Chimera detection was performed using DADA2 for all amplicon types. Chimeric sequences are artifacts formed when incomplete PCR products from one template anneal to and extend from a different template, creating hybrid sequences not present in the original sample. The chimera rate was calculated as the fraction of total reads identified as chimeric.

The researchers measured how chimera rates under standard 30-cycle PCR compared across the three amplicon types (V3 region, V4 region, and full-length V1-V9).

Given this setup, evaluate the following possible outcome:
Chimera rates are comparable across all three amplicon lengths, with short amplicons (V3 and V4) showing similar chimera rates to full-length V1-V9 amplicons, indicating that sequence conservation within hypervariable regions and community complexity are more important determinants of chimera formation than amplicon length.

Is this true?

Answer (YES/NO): NO